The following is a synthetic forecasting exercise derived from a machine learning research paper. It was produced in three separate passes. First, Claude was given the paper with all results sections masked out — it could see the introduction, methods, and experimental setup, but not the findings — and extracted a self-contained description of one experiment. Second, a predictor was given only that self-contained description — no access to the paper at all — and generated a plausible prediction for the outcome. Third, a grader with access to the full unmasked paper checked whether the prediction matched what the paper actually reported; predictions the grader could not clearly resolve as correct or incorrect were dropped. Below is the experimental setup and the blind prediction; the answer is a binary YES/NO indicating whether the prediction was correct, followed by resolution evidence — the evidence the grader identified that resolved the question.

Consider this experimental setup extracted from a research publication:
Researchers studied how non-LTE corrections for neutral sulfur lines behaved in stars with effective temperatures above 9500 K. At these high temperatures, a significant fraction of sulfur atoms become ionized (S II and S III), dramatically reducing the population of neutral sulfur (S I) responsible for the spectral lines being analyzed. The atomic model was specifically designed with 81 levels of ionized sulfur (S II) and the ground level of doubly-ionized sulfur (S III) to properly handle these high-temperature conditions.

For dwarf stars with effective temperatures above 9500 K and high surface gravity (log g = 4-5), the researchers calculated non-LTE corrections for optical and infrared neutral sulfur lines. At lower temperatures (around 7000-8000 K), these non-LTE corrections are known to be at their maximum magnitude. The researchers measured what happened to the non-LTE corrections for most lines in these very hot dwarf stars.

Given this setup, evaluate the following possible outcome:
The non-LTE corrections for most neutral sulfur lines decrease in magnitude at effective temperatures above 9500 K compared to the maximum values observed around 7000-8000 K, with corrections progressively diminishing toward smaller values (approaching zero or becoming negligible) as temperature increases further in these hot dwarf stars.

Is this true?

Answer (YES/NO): YES